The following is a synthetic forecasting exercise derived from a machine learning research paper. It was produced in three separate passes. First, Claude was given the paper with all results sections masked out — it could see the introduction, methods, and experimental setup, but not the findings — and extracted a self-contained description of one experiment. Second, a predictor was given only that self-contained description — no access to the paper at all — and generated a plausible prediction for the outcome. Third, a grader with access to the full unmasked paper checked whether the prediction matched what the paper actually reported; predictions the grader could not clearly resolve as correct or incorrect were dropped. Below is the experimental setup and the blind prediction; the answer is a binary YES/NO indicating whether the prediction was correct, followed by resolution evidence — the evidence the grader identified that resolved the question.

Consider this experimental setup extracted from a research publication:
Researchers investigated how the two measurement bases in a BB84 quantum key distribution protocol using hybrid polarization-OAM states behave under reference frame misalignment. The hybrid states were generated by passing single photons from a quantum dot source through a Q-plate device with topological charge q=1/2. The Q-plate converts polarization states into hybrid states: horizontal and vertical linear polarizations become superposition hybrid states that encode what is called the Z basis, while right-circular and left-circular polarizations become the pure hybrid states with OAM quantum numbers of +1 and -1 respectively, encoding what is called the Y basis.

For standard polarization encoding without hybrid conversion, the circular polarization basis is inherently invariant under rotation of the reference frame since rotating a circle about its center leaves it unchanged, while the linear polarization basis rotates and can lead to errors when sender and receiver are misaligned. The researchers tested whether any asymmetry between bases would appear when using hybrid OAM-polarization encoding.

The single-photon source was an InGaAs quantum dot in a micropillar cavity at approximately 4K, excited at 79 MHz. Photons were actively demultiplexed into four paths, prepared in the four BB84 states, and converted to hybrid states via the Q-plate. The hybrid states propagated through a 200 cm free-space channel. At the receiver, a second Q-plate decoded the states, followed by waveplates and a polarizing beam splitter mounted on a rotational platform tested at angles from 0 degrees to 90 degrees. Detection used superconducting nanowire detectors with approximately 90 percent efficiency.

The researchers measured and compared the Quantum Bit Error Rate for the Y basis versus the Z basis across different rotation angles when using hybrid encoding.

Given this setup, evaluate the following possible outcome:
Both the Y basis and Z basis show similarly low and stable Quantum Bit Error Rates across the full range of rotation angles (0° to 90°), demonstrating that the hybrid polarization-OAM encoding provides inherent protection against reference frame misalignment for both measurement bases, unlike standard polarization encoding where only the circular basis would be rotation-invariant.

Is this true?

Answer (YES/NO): YES